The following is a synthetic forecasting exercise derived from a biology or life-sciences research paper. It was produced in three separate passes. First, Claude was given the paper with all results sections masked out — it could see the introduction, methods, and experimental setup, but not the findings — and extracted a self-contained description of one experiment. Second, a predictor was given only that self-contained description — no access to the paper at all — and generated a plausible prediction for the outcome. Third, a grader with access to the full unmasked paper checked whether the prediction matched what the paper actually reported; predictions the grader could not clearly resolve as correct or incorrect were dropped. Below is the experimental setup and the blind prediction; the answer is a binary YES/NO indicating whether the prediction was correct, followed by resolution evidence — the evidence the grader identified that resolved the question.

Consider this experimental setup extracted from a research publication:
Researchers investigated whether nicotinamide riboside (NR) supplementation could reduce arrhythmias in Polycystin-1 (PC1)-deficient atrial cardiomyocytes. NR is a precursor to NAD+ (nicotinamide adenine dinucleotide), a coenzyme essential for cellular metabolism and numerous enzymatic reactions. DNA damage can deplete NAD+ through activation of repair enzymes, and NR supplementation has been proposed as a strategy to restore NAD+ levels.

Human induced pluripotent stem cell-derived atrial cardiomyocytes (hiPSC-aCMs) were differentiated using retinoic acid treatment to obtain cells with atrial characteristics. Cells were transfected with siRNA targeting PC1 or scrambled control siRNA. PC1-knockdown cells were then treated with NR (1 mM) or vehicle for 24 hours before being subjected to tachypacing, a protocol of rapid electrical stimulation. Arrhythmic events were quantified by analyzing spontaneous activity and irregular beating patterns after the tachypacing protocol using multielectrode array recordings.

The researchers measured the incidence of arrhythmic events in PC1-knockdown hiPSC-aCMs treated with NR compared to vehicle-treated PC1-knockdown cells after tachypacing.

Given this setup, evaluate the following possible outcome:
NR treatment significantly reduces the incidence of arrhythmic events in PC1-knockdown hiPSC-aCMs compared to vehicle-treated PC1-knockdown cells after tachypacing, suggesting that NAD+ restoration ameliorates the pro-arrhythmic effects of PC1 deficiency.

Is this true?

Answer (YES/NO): YES